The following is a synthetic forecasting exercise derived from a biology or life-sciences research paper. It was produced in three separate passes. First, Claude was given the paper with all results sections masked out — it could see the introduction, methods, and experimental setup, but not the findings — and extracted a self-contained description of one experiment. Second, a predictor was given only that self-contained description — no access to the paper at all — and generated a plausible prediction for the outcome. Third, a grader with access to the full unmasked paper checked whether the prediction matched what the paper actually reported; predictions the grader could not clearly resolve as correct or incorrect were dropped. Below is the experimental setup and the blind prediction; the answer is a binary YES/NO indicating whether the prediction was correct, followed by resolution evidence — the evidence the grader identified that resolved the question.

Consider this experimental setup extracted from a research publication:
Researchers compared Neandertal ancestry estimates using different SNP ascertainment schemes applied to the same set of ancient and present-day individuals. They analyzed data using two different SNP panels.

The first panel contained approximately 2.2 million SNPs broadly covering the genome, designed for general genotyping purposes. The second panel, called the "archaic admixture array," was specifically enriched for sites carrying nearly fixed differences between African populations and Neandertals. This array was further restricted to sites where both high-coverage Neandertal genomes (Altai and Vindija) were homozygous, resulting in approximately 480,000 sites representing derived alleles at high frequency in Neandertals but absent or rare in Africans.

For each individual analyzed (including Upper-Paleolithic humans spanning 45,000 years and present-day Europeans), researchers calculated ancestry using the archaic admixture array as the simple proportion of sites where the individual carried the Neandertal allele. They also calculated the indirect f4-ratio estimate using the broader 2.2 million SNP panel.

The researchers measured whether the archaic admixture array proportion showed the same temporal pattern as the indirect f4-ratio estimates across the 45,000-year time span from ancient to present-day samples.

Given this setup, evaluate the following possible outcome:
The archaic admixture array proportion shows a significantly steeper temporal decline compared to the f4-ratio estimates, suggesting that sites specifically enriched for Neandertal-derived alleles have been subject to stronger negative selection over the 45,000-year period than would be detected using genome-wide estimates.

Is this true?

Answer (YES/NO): NO